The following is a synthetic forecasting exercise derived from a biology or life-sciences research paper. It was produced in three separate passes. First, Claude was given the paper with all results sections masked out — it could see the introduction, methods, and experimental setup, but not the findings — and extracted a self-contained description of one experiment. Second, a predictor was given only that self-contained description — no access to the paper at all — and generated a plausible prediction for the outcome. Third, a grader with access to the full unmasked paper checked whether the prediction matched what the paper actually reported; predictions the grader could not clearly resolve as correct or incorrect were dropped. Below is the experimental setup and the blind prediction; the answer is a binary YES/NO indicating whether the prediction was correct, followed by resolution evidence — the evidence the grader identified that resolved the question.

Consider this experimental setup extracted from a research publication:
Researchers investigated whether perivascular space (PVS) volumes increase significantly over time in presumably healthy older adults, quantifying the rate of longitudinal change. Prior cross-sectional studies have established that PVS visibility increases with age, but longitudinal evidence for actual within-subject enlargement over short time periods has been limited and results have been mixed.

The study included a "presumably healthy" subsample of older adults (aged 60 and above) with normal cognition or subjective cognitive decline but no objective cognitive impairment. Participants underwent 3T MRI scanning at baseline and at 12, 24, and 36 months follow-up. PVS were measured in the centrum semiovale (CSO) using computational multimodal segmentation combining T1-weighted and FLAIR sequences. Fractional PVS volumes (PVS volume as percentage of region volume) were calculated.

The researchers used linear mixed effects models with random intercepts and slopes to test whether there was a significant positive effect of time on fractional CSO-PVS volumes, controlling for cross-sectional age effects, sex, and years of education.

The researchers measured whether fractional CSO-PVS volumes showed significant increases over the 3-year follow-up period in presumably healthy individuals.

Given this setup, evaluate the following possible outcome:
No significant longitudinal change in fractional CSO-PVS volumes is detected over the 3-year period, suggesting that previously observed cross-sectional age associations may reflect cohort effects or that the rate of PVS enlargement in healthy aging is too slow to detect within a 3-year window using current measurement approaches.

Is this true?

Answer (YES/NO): NO